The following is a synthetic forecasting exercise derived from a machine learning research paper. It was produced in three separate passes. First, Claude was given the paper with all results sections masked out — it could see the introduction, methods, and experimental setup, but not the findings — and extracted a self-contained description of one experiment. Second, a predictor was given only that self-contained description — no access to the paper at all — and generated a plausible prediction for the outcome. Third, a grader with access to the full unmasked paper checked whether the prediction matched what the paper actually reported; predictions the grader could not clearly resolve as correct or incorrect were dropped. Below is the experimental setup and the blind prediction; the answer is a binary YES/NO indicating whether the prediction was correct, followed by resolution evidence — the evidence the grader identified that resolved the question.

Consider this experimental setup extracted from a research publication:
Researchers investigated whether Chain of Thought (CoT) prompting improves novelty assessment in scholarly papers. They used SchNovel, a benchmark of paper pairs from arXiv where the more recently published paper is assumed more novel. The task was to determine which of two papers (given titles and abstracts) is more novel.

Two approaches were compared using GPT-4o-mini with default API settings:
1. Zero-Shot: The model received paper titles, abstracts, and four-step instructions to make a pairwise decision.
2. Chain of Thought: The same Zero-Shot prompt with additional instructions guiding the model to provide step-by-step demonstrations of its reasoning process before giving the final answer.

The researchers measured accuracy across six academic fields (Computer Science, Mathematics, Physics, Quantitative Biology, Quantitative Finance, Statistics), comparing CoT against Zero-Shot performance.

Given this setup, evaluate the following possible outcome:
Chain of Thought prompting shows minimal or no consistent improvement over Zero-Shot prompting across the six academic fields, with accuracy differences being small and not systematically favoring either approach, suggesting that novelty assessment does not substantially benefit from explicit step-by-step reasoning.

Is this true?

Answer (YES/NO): YES